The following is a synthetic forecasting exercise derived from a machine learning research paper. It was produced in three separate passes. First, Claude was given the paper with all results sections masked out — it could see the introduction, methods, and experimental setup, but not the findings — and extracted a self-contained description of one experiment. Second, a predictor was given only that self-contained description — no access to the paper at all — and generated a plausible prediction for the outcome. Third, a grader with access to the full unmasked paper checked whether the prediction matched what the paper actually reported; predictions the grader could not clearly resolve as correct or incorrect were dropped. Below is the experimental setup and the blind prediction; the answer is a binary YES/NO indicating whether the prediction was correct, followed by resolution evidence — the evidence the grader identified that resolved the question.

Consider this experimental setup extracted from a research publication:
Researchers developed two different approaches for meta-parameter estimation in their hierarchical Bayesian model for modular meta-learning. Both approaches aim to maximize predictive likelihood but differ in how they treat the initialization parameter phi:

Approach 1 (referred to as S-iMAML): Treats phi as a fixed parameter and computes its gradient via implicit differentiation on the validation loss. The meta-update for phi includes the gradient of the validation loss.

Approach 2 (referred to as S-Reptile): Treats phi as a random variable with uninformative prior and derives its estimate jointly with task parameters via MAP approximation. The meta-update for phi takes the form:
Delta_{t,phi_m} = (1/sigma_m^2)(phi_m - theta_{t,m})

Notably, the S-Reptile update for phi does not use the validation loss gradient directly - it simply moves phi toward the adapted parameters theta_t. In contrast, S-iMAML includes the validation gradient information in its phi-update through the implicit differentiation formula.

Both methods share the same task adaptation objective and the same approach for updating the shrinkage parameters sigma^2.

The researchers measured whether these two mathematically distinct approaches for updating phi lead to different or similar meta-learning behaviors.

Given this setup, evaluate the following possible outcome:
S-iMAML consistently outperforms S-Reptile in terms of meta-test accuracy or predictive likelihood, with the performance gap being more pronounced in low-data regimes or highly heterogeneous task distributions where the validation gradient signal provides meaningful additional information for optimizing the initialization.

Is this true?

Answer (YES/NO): NO